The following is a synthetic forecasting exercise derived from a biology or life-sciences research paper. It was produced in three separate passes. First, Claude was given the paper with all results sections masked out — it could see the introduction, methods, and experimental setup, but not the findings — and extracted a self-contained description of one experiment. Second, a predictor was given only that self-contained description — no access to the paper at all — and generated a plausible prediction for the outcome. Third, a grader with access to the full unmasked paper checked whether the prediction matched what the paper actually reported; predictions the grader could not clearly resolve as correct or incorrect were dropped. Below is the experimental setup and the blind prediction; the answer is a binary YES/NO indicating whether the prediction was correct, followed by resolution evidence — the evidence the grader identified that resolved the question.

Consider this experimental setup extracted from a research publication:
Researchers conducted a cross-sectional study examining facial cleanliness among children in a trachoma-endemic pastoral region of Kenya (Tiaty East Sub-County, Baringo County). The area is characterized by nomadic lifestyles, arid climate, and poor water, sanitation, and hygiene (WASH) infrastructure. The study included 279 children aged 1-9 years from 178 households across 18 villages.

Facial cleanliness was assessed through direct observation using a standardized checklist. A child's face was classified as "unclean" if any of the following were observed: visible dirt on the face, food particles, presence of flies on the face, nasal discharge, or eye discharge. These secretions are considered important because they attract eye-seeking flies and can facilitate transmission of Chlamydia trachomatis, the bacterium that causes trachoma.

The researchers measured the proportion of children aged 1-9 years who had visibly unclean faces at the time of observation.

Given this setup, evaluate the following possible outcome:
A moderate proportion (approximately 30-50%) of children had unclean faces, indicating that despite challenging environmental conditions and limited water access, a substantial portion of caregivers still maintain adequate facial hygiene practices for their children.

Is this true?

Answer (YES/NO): NO